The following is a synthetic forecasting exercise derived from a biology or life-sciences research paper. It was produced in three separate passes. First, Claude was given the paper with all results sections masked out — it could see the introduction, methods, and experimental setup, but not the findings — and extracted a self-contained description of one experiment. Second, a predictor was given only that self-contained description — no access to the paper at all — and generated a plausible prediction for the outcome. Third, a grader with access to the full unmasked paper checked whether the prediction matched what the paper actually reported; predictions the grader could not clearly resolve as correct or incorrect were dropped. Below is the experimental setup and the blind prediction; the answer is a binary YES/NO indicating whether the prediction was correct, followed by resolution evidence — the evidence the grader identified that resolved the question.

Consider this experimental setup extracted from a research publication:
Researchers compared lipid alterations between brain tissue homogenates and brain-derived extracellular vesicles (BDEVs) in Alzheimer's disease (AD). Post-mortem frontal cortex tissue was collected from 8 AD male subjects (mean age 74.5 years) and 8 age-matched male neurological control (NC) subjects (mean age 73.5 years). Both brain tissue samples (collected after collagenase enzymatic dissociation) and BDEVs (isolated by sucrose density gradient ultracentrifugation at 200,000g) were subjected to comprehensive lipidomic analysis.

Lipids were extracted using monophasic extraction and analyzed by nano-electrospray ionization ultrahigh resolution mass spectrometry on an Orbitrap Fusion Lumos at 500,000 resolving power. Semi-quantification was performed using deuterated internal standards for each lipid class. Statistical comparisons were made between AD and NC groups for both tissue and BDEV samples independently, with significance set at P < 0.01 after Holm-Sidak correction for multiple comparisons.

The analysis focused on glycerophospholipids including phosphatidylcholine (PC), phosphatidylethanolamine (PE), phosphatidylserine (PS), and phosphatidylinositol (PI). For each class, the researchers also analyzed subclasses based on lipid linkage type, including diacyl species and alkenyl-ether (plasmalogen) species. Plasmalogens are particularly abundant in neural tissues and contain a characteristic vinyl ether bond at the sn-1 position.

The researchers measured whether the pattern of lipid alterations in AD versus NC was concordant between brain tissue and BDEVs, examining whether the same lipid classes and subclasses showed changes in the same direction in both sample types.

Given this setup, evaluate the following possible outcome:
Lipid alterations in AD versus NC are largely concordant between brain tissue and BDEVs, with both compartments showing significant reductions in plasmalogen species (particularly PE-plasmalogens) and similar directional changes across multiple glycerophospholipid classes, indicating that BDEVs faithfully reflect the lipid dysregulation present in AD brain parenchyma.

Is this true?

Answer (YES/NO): NO